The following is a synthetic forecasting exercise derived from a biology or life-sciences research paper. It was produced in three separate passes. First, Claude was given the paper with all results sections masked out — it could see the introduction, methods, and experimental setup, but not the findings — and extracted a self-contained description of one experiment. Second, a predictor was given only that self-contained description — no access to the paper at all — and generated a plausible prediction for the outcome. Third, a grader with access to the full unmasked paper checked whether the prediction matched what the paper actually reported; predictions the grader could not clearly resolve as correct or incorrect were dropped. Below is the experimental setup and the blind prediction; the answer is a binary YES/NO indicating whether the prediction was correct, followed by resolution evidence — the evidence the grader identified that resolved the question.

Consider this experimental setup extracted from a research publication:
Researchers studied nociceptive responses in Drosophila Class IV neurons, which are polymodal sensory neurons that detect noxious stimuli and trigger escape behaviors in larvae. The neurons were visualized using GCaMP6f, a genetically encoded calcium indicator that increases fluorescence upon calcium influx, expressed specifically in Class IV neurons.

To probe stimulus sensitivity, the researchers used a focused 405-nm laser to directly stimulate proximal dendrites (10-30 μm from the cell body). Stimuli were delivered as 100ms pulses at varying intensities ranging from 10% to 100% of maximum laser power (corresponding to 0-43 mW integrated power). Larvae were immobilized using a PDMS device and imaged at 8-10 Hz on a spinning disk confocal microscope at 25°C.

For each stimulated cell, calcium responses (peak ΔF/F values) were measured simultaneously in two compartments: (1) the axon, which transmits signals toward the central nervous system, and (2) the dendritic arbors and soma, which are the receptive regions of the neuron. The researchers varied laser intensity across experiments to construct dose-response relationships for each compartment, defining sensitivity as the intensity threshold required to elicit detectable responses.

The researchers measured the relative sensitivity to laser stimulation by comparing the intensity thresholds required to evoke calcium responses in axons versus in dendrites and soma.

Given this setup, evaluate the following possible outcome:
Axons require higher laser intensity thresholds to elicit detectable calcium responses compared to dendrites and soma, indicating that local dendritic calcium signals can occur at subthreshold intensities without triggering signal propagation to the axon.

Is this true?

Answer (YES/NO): NO